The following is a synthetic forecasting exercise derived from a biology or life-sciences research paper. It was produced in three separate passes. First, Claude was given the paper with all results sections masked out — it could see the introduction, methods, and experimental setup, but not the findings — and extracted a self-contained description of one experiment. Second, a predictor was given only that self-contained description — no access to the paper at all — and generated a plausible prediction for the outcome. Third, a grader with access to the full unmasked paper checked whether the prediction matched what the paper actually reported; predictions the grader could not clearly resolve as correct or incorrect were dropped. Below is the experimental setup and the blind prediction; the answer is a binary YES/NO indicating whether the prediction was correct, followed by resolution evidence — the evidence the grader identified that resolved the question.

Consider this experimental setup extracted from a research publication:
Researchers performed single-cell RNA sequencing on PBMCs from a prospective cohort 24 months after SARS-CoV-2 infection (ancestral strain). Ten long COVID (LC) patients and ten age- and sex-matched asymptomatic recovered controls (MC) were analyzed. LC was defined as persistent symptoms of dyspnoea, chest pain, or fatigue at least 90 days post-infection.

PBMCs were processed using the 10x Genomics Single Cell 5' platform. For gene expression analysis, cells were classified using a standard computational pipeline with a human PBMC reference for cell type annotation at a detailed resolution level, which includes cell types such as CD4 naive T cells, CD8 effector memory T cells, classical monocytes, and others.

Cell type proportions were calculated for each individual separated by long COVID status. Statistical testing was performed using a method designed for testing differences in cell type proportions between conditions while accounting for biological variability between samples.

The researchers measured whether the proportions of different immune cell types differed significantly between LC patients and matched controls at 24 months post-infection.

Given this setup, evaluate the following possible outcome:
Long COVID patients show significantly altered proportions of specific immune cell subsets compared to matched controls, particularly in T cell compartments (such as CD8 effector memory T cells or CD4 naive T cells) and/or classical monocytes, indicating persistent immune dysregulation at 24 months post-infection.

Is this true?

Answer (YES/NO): NO